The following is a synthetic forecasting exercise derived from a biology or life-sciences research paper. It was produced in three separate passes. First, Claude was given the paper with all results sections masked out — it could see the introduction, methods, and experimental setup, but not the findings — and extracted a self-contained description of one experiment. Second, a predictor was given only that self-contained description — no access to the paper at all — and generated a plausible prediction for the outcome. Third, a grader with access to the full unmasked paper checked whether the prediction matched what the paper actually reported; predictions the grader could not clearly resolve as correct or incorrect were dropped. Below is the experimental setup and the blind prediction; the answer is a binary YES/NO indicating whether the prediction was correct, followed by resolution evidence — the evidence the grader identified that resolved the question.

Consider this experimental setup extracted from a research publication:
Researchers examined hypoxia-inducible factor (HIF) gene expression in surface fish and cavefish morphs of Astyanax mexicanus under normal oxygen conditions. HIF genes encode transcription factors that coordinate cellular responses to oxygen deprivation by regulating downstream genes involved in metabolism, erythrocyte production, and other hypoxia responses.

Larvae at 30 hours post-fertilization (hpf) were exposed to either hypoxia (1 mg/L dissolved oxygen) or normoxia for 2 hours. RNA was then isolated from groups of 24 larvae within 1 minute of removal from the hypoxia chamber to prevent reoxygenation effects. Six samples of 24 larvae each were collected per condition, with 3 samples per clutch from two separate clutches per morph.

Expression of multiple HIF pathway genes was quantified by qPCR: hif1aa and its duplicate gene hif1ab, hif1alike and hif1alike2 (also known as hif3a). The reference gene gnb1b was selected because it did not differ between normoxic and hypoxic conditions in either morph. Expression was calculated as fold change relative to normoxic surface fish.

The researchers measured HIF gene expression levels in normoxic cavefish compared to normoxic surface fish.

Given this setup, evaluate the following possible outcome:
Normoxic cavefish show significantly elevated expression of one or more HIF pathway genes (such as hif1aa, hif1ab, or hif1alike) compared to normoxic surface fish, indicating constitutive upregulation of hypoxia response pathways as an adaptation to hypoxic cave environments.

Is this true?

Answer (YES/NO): YES